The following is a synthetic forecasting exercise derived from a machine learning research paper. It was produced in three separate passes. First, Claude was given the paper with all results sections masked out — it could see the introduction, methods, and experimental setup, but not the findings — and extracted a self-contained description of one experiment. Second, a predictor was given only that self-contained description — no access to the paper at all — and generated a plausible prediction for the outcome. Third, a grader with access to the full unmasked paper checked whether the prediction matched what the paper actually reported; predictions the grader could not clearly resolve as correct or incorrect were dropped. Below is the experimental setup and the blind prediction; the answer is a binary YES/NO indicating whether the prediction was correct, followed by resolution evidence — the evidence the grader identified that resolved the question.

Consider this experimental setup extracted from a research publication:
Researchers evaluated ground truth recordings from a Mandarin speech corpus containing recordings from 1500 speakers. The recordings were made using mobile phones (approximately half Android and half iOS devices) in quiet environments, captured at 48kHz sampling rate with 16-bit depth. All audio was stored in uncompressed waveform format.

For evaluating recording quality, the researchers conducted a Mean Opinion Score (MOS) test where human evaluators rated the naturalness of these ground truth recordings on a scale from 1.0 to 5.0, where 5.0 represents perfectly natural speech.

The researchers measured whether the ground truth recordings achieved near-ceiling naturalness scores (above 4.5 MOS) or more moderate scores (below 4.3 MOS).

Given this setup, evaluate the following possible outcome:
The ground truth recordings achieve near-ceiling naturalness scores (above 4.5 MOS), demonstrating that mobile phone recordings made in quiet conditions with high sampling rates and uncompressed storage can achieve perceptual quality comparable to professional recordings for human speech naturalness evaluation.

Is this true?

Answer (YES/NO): NO